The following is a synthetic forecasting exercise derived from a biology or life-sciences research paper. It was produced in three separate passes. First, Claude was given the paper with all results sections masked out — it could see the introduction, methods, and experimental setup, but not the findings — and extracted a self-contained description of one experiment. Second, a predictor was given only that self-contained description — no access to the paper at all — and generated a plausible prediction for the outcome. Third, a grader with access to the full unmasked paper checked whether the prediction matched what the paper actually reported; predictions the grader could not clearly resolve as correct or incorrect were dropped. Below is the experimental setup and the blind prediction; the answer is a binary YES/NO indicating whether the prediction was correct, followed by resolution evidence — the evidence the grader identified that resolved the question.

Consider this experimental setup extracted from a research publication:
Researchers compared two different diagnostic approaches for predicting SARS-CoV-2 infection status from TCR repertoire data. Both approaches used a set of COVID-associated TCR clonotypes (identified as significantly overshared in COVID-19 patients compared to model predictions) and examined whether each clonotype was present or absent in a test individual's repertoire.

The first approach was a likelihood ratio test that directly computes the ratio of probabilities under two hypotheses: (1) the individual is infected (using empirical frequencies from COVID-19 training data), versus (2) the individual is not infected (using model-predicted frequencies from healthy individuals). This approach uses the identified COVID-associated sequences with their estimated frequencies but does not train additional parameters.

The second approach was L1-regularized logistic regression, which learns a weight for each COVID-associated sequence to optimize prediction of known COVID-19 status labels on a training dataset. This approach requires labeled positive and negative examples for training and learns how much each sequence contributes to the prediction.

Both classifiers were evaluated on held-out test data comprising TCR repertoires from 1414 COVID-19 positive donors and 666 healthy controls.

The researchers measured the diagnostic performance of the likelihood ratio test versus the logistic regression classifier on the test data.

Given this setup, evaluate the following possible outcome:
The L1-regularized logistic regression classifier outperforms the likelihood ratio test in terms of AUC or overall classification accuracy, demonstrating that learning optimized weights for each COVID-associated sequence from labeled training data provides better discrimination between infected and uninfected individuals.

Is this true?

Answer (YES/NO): YES